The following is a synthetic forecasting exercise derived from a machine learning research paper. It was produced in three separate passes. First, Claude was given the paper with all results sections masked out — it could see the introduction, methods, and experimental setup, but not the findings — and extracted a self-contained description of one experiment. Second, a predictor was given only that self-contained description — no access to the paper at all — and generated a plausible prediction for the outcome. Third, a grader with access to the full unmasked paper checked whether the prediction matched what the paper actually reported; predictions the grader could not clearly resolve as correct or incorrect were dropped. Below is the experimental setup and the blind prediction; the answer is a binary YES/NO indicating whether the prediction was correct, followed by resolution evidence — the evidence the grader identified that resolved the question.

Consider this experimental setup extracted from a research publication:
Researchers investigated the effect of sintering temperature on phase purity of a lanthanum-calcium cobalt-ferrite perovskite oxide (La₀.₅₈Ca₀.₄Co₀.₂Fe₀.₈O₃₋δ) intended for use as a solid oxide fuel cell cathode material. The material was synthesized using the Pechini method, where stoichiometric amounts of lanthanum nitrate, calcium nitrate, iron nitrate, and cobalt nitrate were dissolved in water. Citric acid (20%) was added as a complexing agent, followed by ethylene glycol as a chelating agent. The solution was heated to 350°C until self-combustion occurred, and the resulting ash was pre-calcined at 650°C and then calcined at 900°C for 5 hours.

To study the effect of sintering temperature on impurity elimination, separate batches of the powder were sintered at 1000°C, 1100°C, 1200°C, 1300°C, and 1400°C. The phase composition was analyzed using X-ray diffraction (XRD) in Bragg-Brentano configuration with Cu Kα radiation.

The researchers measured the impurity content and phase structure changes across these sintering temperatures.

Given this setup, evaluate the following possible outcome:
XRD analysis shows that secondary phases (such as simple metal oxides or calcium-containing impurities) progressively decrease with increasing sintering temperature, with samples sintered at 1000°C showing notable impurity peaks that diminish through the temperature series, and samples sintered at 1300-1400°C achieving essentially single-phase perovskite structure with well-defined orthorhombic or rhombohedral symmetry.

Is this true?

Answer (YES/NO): NO